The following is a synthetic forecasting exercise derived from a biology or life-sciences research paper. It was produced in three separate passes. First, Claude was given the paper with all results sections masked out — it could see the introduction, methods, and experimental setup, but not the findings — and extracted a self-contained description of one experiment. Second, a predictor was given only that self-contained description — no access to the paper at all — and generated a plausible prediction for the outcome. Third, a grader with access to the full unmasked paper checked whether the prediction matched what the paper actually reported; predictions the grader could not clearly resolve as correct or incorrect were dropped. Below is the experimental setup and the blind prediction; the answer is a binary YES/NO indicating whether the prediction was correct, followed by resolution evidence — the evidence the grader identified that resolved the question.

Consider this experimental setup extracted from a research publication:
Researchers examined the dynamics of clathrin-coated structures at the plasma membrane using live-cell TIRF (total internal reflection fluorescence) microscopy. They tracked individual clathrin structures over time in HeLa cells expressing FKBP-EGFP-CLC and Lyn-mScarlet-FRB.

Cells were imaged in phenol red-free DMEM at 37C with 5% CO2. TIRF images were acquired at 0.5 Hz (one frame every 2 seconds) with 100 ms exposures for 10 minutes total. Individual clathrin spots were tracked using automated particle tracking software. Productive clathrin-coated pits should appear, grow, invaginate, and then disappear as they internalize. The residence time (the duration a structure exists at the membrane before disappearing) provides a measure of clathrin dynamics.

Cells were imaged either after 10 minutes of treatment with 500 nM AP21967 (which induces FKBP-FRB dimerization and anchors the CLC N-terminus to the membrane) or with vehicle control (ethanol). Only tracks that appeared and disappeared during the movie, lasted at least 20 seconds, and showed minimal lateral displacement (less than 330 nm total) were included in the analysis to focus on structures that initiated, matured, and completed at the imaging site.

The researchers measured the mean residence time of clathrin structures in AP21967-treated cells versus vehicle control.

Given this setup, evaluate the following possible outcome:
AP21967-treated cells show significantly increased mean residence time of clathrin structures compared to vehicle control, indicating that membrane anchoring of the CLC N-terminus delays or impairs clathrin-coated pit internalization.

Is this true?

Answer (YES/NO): NO